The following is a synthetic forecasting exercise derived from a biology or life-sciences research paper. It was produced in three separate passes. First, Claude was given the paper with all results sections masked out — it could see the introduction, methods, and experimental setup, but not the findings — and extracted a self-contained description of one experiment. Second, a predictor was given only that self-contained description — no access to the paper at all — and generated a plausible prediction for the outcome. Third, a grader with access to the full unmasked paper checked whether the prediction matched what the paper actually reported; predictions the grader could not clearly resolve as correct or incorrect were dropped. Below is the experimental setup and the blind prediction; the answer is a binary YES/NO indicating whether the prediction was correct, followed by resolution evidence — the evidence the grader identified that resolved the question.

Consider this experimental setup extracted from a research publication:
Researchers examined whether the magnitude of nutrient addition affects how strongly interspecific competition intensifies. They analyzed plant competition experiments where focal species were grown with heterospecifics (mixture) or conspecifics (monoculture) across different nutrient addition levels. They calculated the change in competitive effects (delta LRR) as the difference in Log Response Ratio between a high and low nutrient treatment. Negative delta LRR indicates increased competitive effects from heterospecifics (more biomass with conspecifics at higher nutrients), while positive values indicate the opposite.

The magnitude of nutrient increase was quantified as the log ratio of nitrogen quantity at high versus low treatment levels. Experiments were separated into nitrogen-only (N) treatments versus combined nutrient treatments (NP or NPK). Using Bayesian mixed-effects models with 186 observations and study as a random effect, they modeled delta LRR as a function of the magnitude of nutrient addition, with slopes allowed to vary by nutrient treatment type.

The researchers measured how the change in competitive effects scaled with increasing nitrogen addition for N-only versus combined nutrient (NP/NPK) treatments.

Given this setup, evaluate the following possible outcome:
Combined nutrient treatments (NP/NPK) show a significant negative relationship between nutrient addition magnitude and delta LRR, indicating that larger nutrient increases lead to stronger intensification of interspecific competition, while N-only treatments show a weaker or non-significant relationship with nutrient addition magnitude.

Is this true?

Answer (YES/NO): YES